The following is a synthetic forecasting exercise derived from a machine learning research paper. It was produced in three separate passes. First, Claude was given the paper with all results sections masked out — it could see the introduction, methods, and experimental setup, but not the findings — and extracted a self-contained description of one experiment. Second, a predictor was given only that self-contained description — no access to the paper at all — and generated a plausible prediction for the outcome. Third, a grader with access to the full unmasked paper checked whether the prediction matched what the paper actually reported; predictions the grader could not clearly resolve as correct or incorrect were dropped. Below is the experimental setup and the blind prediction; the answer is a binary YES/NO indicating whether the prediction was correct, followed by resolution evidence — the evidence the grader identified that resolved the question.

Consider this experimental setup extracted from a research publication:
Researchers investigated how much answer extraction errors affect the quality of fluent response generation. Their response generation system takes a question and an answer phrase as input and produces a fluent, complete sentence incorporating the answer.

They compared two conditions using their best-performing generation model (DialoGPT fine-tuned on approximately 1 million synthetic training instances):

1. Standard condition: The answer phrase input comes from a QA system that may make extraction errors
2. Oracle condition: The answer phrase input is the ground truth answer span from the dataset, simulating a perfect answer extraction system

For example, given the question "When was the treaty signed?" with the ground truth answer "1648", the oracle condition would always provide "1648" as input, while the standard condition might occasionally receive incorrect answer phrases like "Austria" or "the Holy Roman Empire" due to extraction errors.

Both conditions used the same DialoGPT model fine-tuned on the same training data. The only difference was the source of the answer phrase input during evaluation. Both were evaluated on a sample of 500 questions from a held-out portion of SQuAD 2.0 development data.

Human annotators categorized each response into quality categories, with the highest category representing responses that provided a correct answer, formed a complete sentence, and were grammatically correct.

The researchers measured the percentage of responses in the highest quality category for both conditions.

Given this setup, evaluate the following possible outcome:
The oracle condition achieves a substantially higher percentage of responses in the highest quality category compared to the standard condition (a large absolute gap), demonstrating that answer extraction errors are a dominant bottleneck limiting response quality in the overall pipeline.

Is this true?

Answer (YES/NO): NO